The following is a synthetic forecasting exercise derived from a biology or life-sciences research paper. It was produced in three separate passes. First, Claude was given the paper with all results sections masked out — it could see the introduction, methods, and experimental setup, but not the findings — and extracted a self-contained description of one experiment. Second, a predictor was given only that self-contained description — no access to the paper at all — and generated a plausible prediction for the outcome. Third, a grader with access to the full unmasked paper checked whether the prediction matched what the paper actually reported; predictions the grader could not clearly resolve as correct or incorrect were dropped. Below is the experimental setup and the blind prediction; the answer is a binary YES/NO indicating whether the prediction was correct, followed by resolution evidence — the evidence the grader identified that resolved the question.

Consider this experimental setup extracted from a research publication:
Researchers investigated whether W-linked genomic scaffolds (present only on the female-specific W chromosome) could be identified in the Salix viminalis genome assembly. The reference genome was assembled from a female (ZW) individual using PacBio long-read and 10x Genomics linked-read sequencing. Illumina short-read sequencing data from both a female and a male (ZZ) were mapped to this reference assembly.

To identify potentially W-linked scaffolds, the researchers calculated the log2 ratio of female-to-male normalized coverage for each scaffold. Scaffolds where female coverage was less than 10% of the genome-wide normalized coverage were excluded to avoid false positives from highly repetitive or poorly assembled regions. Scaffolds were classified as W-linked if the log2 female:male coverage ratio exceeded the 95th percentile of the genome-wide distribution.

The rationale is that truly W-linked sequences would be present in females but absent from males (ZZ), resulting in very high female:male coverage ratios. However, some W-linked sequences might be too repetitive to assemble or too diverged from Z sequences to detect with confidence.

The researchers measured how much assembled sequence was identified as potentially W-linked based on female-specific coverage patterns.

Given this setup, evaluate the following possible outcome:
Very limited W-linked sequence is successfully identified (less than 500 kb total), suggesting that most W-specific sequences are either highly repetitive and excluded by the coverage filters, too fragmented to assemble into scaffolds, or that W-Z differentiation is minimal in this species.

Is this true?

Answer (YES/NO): NO